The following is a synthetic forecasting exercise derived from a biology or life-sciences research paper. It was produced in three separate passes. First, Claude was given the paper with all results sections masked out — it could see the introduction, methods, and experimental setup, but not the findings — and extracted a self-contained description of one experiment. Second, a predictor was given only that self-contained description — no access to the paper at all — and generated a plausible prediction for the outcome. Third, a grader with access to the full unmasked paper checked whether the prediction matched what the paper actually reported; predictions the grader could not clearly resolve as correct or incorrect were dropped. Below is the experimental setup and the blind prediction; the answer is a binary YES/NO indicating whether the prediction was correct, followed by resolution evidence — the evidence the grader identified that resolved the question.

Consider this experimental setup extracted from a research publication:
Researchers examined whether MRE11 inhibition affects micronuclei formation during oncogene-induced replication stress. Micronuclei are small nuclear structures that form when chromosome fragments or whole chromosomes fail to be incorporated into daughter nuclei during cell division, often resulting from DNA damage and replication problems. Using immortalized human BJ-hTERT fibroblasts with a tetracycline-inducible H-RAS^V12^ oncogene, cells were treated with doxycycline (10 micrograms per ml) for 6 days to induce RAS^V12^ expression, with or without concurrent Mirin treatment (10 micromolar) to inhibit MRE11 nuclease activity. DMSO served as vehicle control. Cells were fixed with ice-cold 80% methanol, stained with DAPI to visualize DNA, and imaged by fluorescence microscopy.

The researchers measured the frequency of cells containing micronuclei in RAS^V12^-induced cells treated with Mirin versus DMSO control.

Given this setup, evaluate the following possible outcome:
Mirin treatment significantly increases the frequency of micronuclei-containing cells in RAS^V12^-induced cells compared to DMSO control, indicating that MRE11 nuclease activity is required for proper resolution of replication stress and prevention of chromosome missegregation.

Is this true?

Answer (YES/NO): NO